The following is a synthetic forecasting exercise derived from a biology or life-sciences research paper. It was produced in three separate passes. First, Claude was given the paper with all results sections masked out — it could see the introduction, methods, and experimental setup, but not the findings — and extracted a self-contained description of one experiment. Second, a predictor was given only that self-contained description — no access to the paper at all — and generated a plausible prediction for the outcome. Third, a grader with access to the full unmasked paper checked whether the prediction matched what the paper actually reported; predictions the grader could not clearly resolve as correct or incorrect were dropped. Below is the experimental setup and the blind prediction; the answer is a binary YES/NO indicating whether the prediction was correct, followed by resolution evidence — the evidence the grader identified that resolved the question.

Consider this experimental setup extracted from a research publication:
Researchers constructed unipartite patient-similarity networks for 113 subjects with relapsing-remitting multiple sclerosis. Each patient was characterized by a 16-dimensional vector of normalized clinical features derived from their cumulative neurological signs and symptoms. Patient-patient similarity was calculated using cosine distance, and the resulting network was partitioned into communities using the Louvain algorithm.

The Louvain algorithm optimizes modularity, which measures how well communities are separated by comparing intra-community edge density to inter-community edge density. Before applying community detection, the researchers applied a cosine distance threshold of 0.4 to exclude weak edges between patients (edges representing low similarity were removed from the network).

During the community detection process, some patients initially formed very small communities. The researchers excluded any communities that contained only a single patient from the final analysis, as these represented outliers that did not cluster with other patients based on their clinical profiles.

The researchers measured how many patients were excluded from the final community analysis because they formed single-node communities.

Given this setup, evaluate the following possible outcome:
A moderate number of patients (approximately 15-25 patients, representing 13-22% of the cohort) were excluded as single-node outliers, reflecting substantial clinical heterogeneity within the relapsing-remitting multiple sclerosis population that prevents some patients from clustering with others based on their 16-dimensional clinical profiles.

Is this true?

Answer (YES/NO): NO